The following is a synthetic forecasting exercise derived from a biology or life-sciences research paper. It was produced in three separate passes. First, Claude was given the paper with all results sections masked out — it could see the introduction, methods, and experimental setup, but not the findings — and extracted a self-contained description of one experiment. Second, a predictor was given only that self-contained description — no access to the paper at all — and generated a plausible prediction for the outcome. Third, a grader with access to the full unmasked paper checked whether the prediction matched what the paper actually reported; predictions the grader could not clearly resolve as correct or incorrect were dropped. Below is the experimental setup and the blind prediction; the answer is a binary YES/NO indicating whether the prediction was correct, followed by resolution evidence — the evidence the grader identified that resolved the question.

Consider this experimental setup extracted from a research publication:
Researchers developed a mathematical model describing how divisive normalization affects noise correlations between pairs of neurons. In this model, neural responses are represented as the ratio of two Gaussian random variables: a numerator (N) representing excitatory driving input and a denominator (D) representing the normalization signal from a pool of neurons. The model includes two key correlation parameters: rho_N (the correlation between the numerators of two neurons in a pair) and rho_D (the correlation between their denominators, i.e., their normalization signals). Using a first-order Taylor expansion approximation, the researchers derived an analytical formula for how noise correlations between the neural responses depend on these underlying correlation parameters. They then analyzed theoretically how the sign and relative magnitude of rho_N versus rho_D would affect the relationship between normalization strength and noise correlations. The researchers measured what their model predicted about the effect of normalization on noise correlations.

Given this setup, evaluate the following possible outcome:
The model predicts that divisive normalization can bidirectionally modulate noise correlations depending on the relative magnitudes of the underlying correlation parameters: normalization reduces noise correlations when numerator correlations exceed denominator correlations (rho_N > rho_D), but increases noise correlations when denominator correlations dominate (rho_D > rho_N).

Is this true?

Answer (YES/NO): NO